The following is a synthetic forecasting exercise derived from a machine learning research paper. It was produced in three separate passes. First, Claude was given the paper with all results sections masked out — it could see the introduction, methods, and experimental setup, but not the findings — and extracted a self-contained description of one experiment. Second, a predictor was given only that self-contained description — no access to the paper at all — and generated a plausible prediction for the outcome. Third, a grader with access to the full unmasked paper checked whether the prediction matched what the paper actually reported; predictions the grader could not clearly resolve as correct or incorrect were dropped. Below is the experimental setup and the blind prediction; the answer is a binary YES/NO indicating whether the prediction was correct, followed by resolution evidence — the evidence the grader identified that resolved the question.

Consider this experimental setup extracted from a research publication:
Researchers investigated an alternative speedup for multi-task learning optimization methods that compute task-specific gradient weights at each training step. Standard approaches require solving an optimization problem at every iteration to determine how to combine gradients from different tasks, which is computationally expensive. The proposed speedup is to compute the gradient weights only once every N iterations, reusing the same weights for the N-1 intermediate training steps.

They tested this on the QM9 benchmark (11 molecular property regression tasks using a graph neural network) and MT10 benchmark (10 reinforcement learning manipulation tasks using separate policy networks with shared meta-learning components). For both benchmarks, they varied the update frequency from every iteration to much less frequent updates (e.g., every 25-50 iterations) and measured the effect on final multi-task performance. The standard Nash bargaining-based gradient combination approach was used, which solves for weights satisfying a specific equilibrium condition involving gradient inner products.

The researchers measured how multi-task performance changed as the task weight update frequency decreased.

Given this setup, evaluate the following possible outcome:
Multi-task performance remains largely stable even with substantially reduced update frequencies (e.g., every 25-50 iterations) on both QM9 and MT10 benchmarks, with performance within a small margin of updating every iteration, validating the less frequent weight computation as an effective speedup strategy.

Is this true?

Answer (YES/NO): YES